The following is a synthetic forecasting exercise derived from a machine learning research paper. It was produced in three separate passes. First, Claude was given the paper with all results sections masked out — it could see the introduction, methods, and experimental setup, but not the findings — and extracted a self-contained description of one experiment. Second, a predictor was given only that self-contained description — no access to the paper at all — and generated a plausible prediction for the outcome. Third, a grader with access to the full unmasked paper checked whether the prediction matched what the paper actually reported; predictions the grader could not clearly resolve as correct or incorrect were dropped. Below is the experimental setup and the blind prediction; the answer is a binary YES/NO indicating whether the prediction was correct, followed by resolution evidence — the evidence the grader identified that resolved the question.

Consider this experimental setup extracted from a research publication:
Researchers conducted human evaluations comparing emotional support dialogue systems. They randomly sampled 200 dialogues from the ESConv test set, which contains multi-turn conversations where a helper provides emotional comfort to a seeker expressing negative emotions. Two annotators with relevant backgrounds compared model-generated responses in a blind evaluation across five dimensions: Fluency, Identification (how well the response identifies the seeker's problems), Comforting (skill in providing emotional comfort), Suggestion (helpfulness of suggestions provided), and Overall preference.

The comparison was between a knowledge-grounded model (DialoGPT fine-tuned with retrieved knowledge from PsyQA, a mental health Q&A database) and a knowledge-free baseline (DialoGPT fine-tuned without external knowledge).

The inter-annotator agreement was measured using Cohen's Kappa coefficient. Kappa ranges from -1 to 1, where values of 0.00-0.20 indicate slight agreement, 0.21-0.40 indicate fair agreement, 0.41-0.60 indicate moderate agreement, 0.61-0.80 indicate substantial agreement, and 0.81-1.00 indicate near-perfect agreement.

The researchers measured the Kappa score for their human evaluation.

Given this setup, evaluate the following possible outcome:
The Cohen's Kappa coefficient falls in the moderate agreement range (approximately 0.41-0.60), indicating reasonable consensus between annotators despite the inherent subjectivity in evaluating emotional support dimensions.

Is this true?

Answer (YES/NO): YES